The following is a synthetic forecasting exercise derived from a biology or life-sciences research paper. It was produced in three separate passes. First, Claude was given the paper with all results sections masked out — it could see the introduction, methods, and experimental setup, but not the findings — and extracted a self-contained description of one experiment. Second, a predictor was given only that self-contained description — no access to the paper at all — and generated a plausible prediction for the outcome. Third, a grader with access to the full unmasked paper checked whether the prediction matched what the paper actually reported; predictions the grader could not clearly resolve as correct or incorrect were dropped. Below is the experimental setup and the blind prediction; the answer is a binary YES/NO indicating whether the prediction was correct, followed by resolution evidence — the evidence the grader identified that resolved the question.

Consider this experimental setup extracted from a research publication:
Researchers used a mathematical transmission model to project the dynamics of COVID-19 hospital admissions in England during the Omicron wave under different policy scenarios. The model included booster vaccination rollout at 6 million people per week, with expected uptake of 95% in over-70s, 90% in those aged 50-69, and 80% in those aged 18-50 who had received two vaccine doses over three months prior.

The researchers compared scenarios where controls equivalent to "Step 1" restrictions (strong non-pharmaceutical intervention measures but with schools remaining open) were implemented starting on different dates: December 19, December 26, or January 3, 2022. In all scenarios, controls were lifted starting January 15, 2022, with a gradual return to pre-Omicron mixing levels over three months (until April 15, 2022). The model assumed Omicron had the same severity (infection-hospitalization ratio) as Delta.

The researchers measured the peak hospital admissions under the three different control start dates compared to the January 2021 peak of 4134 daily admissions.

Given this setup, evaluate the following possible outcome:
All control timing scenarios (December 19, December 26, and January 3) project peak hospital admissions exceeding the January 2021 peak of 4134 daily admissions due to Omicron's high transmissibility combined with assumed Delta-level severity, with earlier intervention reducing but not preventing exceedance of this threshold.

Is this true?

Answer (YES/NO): NO